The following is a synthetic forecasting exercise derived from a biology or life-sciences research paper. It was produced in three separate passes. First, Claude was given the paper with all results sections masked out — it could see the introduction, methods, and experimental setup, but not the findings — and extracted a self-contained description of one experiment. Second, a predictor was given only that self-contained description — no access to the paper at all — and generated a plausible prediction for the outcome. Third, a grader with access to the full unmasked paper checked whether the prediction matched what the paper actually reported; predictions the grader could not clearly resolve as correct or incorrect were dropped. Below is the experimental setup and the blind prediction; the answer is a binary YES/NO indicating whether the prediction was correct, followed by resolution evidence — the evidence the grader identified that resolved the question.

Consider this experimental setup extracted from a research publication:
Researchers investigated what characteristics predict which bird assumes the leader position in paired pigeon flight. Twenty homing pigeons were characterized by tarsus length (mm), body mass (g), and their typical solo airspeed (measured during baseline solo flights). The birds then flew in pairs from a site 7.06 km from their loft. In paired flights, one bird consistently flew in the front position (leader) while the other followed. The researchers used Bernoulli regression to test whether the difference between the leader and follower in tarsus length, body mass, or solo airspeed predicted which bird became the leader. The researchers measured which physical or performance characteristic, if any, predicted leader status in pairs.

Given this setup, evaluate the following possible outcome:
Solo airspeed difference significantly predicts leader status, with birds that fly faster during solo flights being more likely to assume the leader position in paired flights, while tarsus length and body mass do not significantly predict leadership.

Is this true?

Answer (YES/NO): NO